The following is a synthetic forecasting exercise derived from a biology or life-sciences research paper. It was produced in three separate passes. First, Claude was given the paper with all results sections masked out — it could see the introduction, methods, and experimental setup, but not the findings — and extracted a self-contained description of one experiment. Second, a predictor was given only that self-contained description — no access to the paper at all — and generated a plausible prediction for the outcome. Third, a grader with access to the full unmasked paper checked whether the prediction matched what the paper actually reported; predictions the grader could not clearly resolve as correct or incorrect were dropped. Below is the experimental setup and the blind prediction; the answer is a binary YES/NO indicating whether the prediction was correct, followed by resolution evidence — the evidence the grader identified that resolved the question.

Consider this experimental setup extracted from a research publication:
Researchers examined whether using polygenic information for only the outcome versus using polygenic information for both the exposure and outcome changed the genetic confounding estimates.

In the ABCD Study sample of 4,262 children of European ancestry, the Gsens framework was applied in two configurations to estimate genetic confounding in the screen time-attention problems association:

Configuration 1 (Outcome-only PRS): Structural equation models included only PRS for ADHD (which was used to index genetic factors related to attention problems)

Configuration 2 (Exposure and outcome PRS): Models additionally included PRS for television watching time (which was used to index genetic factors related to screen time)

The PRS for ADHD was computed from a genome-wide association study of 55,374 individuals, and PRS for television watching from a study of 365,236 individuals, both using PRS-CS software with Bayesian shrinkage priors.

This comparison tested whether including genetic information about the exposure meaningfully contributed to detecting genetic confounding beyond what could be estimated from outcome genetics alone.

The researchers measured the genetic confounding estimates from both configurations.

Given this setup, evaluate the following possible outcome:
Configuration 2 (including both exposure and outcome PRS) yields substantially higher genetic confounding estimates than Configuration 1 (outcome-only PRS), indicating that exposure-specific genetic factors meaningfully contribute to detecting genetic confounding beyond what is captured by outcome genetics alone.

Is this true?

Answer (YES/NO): NO